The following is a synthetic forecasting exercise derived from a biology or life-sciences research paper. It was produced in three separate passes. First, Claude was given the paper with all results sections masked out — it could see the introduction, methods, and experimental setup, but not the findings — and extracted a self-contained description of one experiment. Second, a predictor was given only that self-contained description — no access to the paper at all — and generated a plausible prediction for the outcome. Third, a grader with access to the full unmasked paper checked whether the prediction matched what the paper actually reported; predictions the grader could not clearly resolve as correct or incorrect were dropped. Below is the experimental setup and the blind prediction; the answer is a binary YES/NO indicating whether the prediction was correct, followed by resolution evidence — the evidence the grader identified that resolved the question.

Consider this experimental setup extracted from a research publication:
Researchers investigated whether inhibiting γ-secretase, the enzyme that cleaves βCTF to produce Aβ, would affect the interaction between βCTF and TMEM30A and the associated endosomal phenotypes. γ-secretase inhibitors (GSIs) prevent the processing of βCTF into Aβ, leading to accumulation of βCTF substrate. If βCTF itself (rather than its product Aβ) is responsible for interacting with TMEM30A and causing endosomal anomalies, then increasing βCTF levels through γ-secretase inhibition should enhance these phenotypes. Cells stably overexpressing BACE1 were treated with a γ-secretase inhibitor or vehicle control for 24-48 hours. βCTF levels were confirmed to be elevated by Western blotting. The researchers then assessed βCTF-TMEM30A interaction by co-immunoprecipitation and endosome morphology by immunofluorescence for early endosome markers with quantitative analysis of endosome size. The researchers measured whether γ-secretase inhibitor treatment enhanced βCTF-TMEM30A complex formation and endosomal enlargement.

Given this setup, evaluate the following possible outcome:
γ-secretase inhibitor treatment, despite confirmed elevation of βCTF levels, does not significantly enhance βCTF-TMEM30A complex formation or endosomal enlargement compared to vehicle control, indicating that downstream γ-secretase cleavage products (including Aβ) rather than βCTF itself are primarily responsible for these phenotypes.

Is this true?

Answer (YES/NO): NO